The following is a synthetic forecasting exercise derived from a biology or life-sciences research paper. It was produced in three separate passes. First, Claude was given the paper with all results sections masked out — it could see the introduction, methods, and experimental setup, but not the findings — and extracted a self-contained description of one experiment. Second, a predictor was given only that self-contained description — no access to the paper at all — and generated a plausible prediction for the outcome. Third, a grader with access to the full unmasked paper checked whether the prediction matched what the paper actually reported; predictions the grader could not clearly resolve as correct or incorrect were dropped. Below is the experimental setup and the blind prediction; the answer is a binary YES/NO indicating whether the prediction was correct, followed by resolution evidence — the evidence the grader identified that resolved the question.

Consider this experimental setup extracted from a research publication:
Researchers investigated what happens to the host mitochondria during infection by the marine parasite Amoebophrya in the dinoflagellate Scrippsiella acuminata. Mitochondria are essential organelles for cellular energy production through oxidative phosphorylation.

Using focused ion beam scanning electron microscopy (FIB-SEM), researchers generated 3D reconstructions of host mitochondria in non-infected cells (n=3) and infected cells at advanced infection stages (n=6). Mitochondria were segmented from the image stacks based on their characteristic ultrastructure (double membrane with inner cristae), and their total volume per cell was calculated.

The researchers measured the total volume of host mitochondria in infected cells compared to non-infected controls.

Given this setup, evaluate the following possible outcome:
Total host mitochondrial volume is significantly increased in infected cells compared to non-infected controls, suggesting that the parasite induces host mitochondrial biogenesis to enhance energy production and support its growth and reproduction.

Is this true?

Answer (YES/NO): NO